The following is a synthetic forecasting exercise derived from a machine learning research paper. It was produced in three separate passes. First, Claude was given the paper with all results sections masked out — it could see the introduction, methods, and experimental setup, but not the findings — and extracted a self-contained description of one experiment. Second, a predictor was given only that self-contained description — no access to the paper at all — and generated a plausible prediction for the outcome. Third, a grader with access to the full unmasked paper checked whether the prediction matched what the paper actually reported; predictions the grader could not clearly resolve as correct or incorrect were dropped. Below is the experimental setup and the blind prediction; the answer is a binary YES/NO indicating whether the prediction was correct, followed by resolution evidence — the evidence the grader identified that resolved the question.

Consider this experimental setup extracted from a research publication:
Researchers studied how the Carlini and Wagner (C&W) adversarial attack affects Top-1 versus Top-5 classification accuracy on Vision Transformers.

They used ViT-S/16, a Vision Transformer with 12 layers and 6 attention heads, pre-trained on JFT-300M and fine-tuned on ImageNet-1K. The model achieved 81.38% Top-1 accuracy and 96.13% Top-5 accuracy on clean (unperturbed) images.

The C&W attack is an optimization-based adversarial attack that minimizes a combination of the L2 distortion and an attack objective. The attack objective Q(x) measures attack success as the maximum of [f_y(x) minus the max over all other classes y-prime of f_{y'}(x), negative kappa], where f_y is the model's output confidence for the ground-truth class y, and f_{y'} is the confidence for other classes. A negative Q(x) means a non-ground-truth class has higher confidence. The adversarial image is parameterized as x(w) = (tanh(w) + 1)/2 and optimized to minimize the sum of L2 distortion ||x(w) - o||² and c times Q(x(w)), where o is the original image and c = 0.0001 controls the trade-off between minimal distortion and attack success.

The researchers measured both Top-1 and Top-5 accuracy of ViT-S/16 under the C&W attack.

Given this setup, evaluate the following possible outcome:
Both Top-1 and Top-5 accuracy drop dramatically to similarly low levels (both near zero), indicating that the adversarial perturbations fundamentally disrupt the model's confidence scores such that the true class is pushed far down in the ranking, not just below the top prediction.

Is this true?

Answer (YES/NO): NO